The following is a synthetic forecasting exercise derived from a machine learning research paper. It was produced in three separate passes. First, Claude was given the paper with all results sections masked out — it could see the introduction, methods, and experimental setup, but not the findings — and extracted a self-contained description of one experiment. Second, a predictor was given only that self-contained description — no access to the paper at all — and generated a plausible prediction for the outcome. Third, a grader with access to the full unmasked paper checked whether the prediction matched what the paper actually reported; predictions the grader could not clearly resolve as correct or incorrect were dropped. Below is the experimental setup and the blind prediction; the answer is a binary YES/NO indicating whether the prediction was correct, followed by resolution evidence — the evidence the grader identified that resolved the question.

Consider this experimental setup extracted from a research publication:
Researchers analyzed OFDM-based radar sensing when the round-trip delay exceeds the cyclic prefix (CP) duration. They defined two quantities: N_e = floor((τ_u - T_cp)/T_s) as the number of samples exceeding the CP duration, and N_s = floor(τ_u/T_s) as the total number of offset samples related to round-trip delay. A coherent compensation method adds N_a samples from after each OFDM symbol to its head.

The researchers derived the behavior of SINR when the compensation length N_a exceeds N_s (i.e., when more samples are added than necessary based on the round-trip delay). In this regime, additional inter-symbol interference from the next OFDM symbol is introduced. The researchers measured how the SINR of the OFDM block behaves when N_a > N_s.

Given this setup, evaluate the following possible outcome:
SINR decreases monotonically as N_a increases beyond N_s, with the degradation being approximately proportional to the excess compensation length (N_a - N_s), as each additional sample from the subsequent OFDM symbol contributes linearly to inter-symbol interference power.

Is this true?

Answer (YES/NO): NO